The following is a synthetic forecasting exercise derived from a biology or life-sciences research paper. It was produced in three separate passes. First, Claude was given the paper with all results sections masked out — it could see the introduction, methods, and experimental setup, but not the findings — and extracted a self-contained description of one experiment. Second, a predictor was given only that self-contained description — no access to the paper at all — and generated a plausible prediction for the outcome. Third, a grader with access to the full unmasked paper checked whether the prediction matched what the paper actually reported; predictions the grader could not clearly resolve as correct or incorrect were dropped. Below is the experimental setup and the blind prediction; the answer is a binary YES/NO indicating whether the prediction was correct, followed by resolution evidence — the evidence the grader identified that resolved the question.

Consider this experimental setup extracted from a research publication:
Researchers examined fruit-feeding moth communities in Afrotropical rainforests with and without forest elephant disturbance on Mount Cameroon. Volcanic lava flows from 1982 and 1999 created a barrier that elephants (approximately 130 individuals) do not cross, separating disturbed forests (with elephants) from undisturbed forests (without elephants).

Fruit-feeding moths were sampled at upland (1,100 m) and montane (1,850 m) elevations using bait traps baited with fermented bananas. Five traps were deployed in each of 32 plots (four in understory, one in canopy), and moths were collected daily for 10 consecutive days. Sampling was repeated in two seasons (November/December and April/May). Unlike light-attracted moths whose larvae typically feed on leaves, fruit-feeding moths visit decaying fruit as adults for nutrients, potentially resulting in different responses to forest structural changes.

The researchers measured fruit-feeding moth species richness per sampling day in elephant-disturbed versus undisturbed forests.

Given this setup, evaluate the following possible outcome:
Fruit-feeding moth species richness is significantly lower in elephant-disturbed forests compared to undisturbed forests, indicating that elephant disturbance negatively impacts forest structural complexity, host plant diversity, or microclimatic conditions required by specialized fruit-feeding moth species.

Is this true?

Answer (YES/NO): NO